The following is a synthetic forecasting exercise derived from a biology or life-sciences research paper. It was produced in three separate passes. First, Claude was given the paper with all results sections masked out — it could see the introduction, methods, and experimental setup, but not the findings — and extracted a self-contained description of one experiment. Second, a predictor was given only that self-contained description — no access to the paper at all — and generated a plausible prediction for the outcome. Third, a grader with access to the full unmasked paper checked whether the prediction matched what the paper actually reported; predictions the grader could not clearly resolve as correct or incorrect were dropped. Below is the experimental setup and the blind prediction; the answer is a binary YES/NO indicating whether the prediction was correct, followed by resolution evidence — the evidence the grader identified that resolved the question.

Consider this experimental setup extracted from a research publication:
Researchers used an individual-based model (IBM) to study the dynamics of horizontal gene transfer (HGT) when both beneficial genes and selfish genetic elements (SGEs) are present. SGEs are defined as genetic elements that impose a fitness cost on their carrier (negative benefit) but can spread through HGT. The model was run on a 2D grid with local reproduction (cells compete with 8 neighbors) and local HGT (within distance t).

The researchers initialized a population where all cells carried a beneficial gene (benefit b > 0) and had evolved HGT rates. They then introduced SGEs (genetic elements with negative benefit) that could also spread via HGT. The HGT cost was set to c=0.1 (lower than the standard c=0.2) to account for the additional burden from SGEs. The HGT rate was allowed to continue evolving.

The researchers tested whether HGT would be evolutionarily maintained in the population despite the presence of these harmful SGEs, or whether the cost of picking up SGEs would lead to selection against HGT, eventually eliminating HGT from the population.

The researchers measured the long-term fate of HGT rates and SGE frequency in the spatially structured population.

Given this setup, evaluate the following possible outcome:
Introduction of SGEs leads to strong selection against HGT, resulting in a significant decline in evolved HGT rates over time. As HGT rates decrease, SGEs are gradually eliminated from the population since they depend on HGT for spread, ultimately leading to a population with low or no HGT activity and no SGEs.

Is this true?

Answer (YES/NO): NO